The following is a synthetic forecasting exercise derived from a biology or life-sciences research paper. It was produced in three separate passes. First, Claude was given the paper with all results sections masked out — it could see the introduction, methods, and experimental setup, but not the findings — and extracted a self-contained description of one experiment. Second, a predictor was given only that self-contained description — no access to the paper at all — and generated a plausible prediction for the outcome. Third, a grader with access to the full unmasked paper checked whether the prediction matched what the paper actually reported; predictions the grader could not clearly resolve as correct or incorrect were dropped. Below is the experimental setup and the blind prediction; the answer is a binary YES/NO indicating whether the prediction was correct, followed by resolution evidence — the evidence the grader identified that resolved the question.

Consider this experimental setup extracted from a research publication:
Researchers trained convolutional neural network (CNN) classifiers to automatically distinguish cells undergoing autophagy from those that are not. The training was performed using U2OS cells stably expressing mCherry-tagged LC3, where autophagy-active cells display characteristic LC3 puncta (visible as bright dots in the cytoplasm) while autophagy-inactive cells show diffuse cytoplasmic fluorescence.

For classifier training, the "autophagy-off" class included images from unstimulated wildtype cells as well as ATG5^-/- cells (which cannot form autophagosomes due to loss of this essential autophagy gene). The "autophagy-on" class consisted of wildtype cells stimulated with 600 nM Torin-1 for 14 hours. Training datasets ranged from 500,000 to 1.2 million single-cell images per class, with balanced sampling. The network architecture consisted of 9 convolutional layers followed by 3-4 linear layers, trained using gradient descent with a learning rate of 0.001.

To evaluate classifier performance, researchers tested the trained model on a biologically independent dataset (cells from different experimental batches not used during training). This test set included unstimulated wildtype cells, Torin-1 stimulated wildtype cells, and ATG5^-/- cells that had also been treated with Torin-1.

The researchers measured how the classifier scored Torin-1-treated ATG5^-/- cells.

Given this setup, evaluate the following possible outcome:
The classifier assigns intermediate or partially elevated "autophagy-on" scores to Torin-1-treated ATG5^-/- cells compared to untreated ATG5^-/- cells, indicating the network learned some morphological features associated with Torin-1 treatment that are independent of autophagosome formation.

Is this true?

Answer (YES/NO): NO